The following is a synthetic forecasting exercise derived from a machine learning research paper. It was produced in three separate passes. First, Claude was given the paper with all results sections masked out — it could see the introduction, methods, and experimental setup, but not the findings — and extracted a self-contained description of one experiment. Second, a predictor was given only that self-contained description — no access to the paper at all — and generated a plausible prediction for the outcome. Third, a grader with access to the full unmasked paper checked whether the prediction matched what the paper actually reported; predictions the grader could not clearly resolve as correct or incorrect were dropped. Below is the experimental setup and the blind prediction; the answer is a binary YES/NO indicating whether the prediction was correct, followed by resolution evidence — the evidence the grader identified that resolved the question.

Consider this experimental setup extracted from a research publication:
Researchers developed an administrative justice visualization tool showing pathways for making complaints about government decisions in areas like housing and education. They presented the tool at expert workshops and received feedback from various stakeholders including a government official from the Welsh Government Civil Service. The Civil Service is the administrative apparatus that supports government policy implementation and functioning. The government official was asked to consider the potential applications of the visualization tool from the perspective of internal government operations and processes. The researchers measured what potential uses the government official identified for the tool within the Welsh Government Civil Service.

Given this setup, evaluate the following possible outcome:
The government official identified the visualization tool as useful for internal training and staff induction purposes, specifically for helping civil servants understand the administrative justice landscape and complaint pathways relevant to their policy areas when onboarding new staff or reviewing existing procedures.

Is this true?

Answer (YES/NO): YES